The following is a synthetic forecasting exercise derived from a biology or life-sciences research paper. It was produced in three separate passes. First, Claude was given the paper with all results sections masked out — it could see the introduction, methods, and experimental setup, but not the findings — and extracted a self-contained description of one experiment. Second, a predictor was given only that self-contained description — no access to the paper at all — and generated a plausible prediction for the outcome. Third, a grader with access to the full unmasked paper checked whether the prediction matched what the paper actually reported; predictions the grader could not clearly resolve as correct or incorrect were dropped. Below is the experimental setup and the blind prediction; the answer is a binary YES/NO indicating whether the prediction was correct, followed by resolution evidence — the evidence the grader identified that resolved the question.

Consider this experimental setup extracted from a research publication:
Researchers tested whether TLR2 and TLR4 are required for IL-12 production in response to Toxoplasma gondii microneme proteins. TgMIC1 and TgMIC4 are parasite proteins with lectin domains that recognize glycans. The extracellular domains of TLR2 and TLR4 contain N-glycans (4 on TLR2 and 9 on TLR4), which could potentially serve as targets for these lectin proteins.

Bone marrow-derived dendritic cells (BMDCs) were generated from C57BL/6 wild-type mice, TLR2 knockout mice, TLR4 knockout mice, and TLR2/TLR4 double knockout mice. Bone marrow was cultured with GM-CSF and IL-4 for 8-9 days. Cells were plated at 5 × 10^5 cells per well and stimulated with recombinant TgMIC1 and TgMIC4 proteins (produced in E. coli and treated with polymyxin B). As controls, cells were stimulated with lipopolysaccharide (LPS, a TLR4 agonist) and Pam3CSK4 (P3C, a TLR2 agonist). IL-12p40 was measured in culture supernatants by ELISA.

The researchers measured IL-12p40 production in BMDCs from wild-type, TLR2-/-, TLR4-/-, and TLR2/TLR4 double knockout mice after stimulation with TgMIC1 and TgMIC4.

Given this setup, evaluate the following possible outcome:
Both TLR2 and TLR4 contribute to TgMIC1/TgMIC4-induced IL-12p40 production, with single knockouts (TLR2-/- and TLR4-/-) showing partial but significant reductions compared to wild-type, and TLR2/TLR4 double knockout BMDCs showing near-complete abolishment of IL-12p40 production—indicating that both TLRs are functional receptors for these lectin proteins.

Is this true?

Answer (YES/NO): YES